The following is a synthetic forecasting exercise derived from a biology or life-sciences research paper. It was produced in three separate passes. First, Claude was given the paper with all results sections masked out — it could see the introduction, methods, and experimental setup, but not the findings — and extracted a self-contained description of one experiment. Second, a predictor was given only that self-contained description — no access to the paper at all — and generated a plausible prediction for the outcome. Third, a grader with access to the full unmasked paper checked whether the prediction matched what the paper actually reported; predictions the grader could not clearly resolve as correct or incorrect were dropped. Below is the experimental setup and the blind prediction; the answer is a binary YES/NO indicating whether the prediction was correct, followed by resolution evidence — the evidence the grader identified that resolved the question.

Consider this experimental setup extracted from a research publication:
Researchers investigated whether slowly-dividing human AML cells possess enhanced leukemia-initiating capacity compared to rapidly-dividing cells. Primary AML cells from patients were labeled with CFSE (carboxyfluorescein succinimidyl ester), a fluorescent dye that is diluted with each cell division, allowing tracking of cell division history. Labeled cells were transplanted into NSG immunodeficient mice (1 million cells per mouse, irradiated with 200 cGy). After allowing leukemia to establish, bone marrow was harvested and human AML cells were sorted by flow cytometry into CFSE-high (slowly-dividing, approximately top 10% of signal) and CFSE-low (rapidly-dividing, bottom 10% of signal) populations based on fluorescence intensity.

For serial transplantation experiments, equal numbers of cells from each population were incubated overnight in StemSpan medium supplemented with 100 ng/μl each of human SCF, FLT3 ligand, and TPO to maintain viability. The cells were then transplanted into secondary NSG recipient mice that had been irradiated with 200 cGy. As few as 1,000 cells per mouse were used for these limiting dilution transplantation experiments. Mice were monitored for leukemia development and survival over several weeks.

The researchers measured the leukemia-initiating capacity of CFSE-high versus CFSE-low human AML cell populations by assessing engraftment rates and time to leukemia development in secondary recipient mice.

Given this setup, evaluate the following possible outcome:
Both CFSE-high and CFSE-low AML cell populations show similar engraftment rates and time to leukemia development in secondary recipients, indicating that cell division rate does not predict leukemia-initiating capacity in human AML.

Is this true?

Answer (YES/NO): NO